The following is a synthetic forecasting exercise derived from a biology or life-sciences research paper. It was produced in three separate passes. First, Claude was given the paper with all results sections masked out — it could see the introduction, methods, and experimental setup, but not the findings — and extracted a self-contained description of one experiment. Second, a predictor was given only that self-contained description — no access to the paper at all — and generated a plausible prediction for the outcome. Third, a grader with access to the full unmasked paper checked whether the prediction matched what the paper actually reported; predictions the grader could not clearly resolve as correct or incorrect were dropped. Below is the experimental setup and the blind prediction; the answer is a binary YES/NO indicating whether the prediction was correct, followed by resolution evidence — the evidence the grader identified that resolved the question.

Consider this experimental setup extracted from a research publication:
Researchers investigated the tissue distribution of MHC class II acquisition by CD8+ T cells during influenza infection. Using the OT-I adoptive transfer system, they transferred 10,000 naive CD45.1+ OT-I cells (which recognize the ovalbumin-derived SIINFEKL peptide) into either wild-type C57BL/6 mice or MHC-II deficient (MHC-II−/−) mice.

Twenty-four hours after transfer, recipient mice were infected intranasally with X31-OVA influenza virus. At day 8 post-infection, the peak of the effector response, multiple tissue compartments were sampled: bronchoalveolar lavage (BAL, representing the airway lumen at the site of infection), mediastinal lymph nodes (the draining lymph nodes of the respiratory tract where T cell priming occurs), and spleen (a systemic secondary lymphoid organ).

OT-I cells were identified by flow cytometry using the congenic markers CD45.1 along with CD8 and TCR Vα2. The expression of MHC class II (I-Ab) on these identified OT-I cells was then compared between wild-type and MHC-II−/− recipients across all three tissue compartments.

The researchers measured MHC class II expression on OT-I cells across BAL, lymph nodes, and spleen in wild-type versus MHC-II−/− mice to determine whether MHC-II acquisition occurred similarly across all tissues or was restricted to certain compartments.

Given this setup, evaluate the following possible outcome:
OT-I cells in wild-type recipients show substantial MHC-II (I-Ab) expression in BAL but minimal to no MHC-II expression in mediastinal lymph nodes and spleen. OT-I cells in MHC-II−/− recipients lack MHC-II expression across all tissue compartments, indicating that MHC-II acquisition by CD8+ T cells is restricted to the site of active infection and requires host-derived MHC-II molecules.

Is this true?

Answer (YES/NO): NO